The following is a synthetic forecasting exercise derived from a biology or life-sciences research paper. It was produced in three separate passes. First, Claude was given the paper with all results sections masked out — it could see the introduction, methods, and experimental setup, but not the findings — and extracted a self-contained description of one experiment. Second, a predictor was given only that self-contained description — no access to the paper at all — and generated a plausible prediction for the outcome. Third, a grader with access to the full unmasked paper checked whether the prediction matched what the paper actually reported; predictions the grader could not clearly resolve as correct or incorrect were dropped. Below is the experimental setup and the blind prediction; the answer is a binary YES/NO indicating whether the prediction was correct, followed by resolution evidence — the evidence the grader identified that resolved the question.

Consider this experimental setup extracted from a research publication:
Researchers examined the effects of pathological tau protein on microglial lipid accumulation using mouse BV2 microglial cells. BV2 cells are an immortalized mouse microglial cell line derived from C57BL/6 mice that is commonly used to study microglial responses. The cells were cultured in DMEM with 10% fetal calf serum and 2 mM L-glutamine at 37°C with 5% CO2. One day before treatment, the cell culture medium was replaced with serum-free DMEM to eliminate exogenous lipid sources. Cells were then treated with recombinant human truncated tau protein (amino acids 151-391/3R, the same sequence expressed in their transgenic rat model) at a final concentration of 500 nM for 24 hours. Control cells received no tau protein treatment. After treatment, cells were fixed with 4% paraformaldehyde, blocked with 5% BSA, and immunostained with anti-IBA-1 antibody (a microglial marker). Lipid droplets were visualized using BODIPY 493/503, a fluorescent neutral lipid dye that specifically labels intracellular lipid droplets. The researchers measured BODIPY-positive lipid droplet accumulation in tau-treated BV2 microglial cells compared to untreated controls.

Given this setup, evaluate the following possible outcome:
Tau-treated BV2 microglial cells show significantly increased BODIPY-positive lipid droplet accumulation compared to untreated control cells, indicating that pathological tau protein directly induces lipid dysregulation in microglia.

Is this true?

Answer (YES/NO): YES